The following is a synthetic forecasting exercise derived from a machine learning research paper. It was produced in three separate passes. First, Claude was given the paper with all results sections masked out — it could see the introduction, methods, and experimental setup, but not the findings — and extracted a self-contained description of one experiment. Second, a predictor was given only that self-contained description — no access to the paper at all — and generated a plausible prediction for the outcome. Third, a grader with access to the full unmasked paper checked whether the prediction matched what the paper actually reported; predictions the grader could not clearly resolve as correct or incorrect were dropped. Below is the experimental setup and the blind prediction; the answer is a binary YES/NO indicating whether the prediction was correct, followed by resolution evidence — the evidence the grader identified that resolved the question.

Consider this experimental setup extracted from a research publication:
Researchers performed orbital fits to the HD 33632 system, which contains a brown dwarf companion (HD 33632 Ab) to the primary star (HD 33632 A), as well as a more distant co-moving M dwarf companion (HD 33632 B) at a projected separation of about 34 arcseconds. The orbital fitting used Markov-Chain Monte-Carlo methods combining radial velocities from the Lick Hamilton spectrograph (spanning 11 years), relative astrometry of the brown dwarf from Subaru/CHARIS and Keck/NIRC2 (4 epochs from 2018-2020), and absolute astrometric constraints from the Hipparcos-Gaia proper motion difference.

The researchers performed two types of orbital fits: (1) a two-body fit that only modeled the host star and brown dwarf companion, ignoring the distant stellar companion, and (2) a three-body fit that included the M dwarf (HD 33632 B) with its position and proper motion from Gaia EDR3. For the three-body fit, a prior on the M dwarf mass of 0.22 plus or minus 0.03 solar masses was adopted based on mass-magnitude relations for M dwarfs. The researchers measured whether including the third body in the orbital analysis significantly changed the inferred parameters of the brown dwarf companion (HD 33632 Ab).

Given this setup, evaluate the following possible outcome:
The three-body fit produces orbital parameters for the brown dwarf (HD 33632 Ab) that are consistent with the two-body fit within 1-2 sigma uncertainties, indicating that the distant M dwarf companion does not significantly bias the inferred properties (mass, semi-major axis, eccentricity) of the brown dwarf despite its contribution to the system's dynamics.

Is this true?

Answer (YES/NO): YES